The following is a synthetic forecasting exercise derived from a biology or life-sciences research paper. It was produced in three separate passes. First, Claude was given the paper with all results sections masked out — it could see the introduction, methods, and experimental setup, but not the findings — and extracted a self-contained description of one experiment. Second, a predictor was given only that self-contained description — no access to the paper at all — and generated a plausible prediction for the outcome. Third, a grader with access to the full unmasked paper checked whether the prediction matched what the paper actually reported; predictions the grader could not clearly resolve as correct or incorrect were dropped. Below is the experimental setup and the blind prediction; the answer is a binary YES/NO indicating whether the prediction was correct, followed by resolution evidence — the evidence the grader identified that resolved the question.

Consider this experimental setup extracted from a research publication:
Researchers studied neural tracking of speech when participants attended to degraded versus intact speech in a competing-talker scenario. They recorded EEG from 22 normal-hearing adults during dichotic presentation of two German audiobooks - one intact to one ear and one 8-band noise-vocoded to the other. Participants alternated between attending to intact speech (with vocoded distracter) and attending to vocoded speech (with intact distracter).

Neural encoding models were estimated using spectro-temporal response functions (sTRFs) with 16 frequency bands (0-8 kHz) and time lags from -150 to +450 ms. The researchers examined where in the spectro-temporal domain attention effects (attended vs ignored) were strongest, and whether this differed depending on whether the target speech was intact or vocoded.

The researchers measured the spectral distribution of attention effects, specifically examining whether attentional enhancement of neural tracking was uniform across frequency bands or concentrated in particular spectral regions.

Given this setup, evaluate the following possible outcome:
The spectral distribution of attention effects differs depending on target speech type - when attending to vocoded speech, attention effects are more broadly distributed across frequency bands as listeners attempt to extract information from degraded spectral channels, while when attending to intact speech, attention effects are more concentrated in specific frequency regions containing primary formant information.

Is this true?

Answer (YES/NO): NO